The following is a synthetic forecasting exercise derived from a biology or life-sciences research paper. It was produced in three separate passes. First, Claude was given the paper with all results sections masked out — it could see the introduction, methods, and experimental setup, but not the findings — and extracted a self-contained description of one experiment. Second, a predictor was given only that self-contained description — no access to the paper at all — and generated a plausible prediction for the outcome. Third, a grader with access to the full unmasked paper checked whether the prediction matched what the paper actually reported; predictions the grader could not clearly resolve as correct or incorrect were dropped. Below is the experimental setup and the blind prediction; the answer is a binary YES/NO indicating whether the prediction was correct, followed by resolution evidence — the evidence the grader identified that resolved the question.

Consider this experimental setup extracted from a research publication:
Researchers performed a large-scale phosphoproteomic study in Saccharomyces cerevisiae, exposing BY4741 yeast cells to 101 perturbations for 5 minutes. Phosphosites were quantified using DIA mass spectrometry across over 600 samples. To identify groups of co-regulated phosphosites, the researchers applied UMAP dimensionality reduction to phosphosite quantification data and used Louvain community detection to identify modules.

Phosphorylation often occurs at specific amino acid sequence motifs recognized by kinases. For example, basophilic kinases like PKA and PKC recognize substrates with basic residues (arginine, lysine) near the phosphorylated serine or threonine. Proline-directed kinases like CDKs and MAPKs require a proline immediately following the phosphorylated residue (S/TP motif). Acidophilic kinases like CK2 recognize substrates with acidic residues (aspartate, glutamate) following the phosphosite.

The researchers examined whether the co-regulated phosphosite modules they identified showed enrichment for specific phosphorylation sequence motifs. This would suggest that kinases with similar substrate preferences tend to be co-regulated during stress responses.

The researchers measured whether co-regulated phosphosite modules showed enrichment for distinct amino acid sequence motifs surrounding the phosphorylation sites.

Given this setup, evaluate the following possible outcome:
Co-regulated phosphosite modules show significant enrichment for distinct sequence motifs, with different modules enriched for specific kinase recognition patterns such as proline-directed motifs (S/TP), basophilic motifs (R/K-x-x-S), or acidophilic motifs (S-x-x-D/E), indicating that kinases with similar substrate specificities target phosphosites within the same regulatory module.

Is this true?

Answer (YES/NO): YES